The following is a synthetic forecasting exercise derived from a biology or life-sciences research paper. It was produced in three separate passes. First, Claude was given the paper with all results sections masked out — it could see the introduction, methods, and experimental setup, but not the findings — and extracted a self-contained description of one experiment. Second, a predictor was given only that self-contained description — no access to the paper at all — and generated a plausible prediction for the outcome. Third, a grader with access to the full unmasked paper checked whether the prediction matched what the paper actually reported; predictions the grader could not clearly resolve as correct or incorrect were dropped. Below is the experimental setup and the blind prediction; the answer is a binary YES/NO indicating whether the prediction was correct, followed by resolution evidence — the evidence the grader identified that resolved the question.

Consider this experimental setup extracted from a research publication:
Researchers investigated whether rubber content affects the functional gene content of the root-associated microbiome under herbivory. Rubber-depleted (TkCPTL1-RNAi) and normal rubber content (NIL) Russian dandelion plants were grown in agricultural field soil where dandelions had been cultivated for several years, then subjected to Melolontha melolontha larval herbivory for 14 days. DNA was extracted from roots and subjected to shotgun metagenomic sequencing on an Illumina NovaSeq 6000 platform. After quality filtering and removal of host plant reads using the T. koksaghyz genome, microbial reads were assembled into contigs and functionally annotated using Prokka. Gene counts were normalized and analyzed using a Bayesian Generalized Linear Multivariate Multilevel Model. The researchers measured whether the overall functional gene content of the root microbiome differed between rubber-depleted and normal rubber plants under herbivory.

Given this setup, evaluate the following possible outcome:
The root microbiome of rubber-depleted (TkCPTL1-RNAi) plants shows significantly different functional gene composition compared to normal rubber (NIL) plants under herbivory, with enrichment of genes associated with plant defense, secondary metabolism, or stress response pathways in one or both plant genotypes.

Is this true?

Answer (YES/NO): NO